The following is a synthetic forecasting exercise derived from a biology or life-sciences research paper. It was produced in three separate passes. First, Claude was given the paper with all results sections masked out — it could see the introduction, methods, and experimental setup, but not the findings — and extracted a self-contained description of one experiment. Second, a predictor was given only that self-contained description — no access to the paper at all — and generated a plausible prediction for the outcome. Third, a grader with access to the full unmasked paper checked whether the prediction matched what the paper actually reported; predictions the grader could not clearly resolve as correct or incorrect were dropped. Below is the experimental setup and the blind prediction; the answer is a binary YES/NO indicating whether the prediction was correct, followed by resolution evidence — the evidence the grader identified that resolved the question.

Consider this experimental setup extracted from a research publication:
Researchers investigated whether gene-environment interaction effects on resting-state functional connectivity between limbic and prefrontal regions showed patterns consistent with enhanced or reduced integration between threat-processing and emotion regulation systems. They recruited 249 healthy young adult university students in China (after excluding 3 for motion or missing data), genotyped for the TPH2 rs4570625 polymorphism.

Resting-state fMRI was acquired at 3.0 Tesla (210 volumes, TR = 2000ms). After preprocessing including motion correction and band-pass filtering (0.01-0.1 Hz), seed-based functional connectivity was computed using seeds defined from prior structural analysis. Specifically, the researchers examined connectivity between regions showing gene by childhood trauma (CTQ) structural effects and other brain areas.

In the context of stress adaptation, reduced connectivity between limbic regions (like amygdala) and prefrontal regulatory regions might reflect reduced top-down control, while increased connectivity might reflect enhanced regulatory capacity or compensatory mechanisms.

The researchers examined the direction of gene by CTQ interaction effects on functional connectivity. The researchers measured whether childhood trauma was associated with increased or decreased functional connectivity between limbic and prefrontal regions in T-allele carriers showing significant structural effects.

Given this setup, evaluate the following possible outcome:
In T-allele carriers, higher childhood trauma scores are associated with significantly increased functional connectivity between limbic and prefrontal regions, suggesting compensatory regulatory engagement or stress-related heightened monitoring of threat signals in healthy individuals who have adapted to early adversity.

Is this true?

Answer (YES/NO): NO